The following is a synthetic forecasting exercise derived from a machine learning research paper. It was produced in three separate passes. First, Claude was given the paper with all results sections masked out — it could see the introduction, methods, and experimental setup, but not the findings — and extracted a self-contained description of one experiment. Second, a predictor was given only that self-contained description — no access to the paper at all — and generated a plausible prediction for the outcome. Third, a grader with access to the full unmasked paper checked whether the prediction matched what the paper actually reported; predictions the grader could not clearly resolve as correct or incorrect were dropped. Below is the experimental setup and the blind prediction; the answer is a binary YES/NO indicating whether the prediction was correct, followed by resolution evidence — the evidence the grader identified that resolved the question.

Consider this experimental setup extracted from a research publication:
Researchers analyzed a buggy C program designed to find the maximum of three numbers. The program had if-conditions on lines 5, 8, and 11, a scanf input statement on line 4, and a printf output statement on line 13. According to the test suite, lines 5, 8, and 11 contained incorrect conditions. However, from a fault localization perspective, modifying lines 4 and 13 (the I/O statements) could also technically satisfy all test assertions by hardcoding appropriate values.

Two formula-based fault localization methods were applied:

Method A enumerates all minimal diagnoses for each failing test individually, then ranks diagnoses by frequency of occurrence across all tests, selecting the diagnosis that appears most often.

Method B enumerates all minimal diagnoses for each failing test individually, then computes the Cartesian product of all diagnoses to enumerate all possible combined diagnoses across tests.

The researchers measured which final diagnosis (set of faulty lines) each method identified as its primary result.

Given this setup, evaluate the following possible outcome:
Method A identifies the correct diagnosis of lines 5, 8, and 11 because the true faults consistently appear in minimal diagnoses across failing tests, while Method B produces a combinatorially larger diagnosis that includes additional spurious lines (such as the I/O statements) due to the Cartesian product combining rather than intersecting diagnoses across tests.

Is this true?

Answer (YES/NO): NO